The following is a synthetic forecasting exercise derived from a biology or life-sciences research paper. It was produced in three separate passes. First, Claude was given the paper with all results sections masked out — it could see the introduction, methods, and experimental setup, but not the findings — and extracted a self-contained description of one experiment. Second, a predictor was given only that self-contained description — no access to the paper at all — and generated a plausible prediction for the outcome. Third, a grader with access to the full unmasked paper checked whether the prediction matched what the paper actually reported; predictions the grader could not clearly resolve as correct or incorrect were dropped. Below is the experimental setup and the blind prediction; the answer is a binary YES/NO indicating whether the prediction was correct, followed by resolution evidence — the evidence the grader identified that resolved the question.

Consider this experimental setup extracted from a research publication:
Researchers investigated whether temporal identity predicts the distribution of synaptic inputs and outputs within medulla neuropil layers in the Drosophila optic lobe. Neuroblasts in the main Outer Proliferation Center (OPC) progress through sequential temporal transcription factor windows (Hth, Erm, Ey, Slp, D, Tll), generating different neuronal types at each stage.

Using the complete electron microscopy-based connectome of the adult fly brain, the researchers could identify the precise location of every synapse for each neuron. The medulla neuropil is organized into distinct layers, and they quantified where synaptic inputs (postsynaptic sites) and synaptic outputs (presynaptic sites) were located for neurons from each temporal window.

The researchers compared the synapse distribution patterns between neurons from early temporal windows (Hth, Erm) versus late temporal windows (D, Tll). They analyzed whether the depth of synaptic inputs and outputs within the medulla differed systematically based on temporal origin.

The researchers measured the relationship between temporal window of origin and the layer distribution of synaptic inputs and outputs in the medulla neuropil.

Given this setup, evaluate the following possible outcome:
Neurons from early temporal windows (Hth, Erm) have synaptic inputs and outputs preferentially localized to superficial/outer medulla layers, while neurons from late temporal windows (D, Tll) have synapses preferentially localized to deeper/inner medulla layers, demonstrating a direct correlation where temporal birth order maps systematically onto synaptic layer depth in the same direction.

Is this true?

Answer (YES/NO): NO